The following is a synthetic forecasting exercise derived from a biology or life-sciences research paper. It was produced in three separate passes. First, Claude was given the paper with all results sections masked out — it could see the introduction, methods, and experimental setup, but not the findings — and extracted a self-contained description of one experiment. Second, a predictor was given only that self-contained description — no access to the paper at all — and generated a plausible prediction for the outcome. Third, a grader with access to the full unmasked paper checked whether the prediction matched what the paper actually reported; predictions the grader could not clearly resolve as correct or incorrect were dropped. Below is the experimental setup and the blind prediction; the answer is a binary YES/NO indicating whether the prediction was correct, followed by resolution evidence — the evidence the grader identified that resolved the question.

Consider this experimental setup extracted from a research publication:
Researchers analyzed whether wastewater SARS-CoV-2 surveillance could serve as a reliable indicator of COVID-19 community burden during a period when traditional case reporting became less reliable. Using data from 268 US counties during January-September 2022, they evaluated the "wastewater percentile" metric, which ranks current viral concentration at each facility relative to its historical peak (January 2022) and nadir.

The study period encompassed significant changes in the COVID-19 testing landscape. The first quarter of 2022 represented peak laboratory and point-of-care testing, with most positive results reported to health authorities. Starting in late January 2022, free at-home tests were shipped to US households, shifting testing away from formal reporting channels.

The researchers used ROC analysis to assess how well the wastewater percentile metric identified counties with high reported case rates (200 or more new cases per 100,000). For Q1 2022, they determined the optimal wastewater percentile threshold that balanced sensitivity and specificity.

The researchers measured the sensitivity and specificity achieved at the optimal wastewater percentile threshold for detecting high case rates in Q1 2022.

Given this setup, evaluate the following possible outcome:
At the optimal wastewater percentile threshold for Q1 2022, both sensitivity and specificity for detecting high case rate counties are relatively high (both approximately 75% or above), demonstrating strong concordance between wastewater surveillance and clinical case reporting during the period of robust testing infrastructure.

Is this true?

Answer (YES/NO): YES